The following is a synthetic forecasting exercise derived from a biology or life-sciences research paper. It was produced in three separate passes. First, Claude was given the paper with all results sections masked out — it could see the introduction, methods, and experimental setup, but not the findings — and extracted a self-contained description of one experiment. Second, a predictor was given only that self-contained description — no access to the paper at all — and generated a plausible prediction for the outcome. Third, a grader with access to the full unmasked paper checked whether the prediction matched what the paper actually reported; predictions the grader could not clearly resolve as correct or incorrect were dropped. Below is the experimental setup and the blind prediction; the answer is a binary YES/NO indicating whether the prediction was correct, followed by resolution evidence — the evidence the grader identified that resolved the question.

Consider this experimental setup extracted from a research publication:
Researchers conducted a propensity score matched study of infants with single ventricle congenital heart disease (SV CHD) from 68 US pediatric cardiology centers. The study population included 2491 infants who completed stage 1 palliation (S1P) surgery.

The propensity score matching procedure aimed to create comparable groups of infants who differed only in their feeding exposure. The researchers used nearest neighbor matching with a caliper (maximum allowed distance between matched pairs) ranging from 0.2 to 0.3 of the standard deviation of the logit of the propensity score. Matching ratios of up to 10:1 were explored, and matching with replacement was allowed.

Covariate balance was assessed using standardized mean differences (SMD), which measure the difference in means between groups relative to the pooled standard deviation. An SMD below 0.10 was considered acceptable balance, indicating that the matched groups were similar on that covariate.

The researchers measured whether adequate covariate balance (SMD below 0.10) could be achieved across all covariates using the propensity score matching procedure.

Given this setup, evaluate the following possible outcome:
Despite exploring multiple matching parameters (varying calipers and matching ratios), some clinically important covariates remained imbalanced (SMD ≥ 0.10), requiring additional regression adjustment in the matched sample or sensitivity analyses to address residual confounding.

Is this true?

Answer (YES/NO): YES